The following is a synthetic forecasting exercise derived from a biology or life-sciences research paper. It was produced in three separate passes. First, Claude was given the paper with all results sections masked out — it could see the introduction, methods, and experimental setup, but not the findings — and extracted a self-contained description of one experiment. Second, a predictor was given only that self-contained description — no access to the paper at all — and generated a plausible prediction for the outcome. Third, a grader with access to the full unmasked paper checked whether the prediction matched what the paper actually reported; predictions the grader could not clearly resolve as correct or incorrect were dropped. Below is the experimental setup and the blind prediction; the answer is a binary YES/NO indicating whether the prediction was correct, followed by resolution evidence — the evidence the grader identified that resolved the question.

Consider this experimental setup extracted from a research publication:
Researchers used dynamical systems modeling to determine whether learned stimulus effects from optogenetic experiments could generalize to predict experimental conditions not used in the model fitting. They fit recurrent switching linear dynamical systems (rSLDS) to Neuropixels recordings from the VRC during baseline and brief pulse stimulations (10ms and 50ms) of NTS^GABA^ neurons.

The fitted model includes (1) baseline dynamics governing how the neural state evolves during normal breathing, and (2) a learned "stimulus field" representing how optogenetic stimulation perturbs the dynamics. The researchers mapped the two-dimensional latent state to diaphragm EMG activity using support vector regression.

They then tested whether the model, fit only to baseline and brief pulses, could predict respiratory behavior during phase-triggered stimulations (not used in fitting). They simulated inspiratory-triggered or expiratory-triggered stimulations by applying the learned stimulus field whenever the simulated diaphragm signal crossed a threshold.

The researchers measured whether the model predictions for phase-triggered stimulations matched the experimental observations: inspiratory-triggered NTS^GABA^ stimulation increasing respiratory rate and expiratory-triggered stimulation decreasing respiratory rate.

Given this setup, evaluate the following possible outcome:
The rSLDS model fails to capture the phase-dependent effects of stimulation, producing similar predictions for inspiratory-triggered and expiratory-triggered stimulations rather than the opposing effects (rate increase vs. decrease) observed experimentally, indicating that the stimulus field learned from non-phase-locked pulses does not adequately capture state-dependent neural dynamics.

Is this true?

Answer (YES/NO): NO